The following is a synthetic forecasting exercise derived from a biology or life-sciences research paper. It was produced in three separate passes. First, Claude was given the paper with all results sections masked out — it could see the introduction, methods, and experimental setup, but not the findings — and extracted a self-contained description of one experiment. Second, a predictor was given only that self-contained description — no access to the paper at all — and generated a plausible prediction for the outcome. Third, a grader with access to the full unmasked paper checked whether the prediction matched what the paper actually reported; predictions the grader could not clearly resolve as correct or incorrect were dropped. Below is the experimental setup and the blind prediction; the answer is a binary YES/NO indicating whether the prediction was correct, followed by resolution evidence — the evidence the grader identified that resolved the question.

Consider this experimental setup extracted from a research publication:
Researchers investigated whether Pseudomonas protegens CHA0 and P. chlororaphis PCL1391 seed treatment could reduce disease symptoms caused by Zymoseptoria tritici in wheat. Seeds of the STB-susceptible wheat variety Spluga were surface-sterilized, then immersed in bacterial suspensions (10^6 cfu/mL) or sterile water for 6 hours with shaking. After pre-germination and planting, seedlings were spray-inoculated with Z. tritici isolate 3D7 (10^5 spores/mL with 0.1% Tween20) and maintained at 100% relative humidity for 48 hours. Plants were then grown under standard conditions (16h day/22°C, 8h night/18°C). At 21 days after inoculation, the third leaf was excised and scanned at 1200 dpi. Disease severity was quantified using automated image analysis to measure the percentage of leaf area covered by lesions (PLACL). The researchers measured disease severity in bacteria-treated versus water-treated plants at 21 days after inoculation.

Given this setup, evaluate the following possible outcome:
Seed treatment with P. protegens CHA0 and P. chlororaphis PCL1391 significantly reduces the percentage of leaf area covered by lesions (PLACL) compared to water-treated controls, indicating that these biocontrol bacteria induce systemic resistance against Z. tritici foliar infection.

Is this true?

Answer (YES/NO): NO